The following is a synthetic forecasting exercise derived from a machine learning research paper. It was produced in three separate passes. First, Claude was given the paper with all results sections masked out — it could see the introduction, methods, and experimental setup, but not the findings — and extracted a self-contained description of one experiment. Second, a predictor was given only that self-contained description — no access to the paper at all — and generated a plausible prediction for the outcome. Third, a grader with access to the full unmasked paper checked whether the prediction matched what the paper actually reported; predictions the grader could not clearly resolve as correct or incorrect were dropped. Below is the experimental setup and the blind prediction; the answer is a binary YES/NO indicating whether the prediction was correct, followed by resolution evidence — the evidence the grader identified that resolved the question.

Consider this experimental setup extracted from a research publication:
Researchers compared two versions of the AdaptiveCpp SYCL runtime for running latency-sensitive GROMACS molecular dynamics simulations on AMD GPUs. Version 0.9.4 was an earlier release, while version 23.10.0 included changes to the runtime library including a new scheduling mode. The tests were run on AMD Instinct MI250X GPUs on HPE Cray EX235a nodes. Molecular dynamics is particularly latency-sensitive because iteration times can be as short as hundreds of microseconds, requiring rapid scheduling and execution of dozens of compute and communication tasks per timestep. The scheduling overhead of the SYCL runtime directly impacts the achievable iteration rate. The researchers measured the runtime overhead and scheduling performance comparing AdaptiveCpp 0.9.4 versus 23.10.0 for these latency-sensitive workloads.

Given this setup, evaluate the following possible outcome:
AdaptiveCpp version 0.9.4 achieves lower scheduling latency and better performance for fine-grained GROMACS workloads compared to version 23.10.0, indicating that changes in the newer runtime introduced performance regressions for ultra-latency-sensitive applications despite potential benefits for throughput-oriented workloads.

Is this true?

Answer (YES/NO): NO